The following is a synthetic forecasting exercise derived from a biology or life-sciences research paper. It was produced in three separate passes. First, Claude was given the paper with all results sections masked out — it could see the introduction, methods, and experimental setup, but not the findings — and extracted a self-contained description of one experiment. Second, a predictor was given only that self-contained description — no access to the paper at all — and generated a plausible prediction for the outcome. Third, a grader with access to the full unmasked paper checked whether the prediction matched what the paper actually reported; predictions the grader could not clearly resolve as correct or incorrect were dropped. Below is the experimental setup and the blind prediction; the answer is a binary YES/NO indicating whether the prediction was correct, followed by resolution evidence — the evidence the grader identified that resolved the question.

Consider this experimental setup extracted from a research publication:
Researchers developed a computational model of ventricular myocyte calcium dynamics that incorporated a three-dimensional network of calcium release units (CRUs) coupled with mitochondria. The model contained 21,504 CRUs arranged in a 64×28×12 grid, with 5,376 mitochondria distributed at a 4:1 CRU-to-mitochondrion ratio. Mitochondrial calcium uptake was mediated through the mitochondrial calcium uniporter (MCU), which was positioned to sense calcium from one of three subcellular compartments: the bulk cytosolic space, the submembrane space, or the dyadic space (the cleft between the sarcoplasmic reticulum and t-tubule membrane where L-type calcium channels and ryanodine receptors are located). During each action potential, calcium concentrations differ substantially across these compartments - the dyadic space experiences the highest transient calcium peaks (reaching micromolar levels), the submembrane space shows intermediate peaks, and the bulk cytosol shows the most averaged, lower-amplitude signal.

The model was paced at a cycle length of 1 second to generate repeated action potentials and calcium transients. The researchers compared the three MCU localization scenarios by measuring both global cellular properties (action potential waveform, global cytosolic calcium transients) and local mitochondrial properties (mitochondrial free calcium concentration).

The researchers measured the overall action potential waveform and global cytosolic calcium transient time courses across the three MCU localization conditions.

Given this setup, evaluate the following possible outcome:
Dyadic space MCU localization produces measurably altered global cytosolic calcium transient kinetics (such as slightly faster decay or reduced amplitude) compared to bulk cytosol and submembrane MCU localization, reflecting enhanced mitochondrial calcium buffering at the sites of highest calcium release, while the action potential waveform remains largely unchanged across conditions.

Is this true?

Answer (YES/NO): NO